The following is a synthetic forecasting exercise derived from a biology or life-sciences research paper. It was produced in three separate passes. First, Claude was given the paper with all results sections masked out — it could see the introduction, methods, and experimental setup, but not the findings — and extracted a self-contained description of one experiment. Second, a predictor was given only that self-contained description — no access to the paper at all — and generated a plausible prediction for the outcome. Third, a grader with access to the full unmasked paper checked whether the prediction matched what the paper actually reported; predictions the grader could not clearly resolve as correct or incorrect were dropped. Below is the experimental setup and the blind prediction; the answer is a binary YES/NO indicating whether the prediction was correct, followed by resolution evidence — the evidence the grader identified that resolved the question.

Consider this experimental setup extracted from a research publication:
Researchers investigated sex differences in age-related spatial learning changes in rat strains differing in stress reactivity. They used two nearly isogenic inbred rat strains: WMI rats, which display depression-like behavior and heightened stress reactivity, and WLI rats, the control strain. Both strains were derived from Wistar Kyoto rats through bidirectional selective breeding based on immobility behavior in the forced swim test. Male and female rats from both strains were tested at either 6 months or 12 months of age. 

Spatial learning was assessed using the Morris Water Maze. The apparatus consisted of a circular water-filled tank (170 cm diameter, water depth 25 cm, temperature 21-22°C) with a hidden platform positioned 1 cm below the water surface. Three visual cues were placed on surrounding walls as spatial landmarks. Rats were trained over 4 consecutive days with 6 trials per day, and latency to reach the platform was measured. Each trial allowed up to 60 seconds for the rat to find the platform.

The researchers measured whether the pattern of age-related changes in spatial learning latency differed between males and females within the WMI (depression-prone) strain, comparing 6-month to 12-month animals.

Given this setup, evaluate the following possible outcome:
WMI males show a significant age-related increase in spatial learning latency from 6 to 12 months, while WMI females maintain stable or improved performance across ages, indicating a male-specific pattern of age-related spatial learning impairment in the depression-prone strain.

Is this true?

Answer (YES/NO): NO